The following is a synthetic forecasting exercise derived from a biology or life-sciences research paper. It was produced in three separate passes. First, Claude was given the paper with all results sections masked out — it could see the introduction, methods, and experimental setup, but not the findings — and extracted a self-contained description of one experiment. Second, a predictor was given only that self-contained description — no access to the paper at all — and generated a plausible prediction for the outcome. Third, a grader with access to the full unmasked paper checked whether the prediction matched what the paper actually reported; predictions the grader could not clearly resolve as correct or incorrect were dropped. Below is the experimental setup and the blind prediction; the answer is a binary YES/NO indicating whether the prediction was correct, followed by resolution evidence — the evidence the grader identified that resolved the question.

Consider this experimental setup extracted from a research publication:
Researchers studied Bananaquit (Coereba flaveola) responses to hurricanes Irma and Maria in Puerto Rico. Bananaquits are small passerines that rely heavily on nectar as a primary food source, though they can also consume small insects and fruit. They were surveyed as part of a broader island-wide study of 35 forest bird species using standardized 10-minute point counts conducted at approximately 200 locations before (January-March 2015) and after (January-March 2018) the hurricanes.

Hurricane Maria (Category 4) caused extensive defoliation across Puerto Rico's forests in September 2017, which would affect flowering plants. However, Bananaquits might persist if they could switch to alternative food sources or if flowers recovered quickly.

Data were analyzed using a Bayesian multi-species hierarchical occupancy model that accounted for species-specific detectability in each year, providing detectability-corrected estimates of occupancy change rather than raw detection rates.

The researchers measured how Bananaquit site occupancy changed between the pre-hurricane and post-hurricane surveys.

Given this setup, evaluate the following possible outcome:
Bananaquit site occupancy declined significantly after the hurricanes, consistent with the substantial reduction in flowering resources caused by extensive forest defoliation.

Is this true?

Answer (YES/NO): YES